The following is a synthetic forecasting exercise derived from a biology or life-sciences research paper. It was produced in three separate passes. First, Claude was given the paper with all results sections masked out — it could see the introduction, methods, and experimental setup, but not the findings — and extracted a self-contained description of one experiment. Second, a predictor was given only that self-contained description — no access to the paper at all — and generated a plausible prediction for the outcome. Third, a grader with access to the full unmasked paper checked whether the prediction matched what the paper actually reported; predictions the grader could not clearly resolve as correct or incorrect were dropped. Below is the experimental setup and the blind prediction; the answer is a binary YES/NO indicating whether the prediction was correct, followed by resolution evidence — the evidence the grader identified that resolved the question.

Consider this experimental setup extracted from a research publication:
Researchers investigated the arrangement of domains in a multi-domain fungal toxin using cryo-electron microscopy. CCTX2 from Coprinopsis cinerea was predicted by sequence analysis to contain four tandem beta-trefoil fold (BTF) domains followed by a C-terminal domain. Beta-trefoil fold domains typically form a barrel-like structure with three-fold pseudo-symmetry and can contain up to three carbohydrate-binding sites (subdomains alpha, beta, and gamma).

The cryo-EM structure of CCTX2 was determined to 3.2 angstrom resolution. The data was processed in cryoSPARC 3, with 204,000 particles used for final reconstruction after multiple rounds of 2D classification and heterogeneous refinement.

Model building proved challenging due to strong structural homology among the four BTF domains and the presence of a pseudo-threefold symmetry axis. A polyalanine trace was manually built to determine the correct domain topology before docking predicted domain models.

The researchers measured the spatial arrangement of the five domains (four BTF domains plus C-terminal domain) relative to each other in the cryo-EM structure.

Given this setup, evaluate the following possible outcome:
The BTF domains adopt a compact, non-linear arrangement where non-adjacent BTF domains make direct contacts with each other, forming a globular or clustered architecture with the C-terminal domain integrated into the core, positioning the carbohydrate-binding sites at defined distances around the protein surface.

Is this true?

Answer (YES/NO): YES